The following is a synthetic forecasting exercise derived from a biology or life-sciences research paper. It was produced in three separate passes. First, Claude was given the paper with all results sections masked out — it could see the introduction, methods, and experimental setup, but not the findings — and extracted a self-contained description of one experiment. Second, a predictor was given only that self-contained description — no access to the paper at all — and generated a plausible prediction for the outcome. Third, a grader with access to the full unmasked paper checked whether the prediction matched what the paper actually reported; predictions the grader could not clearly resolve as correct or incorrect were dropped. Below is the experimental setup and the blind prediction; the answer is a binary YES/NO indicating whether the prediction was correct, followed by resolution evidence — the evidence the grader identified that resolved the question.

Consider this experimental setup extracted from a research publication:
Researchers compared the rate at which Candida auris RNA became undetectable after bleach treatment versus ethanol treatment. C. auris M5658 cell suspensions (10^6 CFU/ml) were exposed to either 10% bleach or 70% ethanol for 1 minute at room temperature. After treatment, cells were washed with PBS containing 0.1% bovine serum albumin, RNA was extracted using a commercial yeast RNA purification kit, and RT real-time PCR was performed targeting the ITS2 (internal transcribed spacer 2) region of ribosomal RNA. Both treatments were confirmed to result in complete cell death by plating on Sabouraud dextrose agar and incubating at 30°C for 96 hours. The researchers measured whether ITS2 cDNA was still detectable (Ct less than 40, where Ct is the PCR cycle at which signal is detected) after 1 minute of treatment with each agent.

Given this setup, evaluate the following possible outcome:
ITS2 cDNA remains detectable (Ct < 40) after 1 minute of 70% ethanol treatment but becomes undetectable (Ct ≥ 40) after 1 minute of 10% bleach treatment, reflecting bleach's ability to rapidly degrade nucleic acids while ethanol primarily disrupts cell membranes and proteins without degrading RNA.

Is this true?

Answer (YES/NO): YES